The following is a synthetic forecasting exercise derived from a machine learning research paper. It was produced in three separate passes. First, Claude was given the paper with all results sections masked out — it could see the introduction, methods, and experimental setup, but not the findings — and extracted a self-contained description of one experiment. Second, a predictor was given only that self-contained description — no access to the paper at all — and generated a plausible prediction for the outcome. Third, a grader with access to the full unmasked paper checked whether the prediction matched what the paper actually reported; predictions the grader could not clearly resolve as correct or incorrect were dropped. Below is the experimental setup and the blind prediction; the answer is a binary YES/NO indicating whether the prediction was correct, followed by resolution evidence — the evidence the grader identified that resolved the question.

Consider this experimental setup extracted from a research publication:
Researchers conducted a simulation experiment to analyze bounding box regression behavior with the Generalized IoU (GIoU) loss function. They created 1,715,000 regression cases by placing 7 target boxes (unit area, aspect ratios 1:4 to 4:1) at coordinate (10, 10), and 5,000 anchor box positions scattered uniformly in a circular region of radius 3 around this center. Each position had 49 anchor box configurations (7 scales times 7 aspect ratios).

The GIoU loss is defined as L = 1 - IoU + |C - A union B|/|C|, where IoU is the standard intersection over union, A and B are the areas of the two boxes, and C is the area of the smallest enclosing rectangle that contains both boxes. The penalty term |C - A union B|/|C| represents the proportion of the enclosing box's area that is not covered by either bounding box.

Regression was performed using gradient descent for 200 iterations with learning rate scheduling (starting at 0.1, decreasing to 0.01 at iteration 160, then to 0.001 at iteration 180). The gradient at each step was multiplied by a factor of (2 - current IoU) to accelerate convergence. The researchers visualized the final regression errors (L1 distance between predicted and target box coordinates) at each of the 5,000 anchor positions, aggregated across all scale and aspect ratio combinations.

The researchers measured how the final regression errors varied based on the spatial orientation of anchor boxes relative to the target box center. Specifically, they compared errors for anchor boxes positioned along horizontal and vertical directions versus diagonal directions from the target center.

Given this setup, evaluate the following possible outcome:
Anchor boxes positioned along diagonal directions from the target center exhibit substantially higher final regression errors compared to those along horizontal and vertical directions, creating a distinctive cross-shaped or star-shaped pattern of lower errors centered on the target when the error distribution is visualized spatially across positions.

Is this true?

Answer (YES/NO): NO